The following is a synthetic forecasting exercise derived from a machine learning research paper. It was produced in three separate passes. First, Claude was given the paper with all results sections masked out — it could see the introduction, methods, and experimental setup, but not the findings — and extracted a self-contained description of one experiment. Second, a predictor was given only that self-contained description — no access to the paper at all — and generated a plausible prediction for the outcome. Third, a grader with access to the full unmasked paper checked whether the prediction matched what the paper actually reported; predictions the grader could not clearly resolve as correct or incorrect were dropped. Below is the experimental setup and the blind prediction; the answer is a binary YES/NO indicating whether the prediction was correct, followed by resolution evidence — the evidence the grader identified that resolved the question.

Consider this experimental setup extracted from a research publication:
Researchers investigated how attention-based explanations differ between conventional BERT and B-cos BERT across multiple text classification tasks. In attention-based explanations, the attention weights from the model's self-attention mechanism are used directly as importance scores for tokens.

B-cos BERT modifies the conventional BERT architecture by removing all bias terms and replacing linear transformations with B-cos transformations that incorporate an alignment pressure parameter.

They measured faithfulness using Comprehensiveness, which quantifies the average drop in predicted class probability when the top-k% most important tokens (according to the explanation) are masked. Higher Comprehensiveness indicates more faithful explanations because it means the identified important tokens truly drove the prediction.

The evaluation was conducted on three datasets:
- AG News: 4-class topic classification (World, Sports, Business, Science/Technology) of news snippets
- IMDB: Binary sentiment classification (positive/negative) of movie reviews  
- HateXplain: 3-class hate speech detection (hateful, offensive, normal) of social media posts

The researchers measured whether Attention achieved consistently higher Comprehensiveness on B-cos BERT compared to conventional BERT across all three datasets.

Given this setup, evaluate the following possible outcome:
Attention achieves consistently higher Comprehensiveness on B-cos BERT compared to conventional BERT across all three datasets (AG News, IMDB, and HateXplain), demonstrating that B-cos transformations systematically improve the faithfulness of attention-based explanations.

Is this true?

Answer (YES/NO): YES